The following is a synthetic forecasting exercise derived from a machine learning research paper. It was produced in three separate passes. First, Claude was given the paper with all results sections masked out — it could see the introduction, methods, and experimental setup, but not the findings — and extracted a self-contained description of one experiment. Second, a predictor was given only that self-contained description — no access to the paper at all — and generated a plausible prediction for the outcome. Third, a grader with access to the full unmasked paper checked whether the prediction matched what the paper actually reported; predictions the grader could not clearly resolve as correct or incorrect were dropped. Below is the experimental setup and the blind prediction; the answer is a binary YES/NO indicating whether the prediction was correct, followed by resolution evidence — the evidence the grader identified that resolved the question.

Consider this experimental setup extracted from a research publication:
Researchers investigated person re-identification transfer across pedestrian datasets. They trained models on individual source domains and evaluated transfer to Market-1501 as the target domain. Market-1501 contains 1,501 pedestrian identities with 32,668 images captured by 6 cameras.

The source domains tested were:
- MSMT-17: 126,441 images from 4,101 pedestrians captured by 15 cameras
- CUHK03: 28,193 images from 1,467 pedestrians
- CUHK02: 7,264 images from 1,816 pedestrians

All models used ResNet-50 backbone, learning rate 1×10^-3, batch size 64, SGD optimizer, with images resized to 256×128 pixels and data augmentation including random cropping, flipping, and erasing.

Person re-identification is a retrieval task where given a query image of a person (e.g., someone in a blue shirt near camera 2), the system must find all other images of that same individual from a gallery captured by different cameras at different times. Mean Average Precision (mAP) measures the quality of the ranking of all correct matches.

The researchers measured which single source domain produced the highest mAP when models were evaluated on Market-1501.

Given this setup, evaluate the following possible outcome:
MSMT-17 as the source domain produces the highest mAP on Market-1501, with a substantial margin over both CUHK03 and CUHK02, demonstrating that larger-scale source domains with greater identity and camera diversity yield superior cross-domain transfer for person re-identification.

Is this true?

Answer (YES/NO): YES